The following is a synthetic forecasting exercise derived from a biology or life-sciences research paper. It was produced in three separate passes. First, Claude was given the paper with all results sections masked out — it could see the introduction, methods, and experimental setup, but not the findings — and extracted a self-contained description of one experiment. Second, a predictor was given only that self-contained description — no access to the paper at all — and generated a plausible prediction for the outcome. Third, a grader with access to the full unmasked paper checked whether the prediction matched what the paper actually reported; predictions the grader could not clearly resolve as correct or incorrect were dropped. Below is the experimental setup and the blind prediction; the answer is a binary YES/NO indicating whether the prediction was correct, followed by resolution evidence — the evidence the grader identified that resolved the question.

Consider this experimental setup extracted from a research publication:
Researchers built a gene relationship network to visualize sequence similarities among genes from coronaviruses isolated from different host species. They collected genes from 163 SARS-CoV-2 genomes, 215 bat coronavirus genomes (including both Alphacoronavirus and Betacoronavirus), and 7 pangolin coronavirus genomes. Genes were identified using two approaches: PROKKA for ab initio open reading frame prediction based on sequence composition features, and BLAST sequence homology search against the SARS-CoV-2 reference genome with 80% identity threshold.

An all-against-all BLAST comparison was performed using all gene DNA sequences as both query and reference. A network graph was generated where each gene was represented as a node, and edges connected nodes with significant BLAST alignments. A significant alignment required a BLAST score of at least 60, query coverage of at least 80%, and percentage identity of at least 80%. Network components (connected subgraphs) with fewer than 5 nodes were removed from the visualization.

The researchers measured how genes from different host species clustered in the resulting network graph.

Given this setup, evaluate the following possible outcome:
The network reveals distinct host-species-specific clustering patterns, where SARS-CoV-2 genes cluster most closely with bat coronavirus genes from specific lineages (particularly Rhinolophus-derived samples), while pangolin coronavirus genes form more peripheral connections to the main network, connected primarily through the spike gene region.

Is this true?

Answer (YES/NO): NO